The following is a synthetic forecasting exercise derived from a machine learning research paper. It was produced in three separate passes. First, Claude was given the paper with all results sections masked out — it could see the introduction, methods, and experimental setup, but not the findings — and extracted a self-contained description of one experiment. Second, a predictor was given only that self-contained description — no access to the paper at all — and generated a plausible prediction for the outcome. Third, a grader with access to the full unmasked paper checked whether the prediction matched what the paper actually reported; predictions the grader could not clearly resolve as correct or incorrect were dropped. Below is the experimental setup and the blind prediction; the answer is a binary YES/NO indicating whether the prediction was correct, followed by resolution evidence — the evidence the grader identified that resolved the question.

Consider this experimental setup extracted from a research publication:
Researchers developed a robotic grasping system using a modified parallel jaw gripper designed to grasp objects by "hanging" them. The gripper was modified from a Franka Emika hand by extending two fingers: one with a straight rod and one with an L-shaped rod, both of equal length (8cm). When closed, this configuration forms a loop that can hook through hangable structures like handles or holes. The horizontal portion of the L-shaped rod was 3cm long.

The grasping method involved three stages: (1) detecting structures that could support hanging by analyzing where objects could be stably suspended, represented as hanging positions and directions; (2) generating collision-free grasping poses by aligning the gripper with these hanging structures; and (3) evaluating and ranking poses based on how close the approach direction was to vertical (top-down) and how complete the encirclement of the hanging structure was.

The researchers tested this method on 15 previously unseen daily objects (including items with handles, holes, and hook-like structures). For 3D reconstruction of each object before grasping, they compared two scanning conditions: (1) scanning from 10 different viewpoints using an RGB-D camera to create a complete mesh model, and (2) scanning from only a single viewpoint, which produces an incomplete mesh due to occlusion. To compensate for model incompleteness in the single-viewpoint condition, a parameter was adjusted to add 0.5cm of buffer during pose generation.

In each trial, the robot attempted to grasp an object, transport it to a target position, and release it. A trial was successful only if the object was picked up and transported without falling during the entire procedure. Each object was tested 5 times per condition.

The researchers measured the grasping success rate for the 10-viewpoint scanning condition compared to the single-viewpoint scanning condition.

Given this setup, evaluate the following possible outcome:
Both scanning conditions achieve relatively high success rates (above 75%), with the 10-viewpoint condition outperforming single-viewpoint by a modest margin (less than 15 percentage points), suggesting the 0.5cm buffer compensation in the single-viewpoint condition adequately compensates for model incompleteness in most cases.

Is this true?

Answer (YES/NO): NO